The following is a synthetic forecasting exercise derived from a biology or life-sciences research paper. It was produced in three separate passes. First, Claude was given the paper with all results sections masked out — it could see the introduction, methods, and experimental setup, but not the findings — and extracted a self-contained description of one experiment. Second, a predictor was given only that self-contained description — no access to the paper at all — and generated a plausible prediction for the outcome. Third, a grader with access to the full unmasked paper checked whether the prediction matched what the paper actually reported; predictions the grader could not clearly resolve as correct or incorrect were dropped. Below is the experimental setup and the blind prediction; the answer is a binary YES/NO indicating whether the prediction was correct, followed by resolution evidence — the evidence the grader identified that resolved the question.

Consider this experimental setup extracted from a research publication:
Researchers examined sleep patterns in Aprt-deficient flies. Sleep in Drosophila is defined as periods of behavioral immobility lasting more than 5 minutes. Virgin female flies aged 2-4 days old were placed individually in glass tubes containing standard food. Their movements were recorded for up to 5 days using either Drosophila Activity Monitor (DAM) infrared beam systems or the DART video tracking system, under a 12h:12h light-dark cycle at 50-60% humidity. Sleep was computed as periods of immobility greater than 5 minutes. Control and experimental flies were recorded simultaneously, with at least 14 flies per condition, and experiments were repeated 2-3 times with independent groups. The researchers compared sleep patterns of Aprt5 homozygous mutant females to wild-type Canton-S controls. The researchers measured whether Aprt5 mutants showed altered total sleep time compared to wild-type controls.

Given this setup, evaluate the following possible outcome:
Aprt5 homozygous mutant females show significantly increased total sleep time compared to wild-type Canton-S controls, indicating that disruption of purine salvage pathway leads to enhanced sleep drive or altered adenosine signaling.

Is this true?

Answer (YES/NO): NO